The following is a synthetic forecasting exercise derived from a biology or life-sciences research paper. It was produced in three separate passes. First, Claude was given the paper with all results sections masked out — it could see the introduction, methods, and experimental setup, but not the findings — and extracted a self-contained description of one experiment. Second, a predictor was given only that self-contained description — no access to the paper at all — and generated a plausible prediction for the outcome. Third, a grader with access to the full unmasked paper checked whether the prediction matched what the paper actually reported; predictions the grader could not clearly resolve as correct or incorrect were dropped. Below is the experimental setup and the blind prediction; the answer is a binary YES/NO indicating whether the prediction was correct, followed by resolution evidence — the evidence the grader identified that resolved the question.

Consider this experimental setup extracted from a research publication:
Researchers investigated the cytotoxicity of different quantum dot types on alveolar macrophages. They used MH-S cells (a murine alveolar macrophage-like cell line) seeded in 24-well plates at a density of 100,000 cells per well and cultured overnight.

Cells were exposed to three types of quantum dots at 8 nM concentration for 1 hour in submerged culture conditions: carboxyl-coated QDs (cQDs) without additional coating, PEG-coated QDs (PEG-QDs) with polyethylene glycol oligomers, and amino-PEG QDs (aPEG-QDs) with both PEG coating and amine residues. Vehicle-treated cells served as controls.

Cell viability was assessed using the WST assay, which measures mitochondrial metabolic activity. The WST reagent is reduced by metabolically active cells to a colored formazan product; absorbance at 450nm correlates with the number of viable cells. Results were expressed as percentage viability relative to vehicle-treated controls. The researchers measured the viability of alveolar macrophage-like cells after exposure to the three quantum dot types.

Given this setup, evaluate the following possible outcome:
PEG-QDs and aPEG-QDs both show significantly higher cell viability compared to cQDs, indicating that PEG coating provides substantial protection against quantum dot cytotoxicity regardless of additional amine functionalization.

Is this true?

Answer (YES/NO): NO